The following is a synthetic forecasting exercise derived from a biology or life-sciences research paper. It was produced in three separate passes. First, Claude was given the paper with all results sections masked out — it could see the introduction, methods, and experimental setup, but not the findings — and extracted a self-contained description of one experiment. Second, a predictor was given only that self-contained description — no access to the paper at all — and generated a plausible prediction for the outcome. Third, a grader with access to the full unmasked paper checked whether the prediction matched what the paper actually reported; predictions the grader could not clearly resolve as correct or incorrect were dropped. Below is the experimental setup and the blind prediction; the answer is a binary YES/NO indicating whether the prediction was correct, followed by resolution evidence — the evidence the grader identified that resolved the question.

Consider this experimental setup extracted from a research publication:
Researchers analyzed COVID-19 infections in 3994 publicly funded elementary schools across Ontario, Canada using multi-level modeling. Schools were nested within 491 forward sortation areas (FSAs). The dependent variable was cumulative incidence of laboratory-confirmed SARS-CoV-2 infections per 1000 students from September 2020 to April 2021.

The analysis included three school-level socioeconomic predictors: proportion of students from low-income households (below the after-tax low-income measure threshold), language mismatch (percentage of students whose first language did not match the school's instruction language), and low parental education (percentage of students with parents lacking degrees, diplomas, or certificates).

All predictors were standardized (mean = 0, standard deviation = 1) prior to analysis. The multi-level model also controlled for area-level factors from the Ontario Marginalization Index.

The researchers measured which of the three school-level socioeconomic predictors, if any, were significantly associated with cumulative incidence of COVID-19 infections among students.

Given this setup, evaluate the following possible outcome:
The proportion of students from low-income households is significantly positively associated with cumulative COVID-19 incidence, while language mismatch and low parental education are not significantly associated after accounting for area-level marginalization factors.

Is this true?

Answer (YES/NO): YES